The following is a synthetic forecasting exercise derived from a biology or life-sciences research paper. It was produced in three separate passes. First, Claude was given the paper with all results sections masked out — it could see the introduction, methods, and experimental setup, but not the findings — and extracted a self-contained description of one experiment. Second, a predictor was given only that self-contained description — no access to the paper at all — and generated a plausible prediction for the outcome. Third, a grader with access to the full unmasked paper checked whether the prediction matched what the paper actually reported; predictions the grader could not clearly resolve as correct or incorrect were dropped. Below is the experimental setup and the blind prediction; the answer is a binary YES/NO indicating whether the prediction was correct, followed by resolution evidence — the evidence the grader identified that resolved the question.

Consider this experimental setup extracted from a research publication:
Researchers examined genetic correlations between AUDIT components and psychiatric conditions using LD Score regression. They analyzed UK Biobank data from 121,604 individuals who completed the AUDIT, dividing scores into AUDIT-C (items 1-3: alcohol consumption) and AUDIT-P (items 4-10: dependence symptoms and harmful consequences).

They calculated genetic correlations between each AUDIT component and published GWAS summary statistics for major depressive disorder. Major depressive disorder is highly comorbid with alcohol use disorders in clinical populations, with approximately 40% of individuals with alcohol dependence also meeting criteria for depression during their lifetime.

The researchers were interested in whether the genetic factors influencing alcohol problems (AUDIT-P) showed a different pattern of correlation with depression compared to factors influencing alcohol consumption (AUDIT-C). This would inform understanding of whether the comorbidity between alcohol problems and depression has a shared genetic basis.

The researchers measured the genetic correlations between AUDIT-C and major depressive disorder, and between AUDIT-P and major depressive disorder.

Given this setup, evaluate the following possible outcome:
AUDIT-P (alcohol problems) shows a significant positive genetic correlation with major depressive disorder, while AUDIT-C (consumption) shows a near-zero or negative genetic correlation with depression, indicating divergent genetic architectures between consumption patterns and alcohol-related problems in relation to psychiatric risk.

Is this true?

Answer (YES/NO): YES